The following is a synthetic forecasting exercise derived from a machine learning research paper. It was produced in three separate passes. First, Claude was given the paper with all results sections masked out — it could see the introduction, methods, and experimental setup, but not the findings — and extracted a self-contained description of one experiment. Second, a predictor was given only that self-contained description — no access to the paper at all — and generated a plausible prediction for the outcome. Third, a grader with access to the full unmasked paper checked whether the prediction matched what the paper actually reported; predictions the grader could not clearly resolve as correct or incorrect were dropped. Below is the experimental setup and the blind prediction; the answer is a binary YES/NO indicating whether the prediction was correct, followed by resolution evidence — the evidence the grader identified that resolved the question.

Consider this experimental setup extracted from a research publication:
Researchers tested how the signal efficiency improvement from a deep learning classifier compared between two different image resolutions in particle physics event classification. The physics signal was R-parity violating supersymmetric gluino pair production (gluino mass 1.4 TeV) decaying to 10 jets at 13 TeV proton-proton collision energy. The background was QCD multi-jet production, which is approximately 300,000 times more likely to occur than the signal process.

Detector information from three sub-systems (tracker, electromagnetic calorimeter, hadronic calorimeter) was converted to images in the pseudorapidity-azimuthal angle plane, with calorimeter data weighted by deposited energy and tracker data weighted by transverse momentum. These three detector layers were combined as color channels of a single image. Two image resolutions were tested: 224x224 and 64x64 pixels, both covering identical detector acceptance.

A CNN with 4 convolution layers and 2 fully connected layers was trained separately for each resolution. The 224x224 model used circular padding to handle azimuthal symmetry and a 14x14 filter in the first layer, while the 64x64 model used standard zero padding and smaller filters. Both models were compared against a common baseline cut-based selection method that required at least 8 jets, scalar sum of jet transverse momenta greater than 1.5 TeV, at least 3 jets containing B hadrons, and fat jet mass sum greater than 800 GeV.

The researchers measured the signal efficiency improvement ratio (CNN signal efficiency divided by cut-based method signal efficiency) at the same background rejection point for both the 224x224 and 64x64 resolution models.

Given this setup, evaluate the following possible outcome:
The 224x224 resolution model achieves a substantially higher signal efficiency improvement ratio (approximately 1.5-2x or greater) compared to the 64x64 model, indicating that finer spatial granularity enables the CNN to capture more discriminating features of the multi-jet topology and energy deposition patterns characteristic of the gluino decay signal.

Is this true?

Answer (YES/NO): NO